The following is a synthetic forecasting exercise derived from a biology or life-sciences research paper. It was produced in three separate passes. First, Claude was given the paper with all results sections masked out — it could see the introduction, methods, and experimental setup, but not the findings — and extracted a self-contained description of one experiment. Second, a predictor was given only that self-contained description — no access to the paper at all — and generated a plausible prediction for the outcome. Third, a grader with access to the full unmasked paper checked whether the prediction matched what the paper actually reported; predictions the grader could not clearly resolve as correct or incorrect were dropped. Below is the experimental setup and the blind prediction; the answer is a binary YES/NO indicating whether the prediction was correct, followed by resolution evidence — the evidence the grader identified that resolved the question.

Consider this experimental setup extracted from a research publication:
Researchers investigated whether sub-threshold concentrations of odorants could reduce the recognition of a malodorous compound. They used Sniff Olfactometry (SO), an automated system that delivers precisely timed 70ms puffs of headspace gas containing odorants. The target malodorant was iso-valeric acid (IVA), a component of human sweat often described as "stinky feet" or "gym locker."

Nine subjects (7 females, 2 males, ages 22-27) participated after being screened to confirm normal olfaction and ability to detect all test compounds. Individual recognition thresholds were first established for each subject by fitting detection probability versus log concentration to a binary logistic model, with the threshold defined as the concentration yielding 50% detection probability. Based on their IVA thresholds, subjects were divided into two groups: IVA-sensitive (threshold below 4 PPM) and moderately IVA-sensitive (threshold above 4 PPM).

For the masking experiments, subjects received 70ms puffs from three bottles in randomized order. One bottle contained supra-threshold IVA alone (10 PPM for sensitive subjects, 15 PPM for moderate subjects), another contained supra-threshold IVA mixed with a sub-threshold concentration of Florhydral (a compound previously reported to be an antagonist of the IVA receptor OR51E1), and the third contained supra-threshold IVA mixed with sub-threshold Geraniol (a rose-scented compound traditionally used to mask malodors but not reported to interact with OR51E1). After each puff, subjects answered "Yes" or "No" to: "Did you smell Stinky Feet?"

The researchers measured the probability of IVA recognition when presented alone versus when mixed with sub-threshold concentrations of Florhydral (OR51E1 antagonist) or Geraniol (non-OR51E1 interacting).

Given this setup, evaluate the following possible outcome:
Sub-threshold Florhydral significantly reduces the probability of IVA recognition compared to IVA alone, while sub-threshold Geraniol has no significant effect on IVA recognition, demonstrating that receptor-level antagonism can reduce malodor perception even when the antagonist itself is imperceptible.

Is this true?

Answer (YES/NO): NO